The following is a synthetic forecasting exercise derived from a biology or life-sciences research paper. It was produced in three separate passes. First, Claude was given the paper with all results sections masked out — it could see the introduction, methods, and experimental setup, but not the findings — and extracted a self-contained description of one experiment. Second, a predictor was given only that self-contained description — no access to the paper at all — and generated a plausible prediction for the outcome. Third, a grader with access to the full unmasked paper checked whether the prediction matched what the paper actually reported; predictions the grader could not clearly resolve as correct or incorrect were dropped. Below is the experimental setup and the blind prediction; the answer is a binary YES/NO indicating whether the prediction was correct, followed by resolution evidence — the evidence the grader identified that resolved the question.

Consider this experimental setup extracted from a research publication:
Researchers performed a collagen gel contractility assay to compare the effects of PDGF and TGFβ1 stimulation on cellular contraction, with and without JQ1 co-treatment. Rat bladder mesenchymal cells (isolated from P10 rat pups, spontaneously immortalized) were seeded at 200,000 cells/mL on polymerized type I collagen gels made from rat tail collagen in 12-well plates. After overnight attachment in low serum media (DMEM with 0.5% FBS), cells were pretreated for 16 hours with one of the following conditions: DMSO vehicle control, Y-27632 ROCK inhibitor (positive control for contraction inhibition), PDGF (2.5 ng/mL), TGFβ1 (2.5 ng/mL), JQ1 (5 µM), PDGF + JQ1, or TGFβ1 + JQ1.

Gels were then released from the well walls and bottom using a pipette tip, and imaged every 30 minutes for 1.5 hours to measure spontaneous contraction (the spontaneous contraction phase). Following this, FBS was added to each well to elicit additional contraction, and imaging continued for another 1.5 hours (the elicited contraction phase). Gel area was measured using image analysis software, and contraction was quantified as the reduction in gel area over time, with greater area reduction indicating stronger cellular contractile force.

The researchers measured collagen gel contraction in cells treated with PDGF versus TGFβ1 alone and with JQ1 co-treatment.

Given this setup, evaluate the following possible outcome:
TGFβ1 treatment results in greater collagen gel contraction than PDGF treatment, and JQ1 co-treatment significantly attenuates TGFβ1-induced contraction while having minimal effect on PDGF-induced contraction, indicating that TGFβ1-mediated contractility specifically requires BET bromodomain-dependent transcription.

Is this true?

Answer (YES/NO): NO